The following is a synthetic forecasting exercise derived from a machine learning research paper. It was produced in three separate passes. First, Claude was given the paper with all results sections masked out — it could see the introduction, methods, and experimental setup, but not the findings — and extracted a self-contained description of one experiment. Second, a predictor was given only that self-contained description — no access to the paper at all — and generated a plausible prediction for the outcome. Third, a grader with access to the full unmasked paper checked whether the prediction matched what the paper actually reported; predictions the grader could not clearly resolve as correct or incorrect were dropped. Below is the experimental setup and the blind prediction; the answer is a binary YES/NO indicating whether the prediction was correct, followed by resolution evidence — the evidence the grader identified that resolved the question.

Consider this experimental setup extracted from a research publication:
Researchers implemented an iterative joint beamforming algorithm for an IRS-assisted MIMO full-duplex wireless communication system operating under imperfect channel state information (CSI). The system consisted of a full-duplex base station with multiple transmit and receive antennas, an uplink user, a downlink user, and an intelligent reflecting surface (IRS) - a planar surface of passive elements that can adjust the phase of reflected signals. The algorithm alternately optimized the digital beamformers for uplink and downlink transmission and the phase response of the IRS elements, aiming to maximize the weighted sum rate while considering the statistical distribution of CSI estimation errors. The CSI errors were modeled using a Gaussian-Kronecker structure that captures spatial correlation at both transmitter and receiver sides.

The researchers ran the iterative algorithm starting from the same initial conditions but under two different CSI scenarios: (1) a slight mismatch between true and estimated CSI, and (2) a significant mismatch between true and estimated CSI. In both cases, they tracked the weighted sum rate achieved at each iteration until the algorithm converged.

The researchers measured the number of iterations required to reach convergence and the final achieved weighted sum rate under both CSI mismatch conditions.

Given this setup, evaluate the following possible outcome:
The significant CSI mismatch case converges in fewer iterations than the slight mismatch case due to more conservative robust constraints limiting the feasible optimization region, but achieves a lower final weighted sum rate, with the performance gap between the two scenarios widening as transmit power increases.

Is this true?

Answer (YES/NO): NO